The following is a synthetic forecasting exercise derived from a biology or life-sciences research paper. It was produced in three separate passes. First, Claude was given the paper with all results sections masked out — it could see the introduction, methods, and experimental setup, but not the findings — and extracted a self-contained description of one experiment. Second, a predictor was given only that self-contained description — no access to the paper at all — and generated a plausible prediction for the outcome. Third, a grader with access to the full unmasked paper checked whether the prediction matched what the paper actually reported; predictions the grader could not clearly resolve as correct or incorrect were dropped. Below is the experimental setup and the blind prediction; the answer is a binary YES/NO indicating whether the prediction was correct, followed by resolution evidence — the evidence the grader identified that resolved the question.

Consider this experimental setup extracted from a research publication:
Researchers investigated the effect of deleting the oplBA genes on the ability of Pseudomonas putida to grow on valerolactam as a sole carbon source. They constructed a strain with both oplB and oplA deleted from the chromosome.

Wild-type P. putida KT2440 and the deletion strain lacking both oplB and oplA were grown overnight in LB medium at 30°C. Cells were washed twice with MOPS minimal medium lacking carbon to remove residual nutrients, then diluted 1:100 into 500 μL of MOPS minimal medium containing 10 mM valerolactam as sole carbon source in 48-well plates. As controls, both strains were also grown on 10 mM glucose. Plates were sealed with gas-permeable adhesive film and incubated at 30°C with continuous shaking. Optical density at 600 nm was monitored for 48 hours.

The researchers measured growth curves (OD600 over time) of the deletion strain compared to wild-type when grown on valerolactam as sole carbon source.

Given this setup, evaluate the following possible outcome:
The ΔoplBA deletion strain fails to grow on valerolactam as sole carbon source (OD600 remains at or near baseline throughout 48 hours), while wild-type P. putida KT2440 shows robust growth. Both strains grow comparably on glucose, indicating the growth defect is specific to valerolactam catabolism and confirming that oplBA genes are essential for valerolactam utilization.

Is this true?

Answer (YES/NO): YES